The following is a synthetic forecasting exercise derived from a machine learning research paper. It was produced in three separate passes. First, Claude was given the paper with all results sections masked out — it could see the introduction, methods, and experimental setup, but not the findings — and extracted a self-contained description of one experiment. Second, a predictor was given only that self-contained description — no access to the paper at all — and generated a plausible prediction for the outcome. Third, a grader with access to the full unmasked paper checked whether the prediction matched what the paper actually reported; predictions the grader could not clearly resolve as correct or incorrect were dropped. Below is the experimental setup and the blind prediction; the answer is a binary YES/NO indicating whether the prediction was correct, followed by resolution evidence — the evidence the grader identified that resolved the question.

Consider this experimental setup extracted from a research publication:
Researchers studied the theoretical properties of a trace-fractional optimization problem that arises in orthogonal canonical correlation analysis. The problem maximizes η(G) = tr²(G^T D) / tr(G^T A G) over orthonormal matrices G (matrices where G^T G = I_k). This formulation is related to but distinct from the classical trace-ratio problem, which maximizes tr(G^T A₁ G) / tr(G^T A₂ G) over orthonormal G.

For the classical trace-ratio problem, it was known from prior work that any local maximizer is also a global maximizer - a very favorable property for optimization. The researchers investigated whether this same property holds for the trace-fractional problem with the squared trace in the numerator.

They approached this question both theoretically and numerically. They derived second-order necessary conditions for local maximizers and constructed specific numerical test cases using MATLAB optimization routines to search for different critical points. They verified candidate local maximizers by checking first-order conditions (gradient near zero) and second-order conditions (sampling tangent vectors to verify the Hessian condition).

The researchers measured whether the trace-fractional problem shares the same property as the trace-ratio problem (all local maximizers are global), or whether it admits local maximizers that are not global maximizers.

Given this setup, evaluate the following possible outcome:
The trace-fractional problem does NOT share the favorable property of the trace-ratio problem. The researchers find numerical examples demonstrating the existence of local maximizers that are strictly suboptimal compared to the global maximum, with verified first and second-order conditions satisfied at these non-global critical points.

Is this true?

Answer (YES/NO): YES